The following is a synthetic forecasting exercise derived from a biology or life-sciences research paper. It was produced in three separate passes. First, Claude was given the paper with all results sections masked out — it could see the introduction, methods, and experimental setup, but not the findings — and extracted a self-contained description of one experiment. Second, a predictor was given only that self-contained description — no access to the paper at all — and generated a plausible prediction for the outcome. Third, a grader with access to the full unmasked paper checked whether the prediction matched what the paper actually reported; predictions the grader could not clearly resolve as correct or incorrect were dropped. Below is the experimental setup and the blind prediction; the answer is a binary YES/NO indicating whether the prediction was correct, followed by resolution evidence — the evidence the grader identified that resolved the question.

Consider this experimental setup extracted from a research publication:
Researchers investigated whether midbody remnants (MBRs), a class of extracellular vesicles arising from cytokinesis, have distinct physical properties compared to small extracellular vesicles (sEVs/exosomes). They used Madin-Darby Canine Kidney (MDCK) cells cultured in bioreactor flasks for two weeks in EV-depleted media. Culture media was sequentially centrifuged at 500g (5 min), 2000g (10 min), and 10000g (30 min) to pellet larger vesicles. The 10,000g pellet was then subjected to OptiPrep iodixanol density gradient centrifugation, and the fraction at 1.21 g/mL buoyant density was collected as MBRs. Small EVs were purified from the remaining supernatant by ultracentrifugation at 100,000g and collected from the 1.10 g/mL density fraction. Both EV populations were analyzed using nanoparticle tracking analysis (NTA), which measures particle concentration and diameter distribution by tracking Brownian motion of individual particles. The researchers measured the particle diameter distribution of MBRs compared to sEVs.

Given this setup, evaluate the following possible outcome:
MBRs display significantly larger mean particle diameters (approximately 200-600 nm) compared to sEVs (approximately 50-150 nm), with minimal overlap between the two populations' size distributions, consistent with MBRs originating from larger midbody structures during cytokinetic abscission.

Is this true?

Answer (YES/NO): NO